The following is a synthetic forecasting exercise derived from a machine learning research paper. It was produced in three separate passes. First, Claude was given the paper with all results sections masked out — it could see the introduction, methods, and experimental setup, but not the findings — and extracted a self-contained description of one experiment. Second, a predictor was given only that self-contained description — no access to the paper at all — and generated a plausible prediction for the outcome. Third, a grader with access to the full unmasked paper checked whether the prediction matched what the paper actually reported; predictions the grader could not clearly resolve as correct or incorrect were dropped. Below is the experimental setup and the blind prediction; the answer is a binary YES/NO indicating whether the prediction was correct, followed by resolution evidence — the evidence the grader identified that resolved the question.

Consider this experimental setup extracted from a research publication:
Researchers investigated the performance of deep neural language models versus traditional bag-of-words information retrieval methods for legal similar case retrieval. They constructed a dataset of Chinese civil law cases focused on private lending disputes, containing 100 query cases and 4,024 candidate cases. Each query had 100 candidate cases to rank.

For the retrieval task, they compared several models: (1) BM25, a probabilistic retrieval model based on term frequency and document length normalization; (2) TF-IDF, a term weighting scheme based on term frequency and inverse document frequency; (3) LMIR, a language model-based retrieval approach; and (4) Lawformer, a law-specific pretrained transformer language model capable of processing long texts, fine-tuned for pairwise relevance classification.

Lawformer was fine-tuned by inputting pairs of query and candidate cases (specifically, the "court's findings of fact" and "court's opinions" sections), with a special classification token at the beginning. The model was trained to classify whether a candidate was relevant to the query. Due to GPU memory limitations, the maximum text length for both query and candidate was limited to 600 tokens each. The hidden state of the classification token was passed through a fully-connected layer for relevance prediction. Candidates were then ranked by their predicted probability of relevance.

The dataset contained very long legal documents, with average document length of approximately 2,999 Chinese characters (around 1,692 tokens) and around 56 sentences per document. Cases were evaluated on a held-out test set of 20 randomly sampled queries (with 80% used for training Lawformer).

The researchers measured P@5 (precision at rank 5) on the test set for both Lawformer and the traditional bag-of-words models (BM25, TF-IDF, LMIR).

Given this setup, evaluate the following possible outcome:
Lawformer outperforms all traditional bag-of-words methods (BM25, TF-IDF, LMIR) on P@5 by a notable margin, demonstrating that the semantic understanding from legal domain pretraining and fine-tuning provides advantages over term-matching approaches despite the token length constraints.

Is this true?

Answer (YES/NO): NO